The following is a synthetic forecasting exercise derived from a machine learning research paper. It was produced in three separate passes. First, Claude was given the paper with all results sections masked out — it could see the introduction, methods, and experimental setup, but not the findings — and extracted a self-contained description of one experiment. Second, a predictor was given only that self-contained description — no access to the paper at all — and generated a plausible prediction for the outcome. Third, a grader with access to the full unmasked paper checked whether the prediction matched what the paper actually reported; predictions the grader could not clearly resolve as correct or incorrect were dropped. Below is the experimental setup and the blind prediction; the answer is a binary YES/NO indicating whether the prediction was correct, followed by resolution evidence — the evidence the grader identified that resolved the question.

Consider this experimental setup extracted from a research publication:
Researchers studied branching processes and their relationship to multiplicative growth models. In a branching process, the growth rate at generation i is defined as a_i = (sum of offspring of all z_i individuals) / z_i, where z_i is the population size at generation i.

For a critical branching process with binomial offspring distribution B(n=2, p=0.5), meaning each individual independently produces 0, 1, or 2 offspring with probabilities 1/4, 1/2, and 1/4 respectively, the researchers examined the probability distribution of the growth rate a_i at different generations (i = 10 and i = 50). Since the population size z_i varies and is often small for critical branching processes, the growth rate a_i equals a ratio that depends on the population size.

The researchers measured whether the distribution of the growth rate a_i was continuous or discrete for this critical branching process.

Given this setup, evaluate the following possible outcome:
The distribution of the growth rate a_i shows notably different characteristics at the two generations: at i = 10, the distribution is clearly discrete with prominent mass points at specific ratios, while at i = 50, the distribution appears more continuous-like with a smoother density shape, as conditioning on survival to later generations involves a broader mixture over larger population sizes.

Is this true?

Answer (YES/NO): NO